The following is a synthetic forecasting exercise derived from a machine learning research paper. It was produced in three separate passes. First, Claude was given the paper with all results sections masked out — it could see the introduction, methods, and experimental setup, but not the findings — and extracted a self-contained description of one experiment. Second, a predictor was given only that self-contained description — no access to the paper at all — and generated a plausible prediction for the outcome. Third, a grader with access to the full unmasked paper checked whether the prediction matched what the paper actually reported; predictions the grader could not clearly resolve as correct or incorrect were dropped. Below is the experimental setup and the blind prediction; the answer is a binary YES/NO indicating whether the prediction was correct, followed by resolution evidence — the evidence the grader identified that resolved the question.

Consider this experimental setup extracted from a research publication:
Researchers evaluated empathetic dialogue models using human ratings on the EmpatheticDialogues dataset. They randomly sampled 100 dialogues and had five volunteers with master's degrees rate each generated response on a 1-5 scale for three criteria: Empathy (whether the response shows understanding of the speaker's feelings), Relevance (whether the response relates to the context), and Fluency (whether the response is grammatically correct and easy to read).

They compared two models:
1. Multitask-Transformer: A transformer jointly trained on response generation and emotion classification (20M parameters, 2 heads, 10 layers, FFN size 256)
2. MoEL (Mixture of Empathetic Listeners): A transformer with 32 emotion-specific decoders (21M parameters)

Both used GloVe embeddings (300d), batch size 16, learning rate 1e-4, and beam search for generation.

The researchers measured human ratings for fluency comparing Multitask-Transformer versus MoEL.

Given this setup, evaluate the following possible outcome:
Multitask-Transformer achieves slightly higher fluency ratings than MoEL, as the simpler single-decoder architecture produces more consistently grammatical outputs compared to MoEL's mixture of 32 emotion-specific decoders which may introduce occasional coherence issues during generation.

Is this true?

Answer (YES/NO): NO